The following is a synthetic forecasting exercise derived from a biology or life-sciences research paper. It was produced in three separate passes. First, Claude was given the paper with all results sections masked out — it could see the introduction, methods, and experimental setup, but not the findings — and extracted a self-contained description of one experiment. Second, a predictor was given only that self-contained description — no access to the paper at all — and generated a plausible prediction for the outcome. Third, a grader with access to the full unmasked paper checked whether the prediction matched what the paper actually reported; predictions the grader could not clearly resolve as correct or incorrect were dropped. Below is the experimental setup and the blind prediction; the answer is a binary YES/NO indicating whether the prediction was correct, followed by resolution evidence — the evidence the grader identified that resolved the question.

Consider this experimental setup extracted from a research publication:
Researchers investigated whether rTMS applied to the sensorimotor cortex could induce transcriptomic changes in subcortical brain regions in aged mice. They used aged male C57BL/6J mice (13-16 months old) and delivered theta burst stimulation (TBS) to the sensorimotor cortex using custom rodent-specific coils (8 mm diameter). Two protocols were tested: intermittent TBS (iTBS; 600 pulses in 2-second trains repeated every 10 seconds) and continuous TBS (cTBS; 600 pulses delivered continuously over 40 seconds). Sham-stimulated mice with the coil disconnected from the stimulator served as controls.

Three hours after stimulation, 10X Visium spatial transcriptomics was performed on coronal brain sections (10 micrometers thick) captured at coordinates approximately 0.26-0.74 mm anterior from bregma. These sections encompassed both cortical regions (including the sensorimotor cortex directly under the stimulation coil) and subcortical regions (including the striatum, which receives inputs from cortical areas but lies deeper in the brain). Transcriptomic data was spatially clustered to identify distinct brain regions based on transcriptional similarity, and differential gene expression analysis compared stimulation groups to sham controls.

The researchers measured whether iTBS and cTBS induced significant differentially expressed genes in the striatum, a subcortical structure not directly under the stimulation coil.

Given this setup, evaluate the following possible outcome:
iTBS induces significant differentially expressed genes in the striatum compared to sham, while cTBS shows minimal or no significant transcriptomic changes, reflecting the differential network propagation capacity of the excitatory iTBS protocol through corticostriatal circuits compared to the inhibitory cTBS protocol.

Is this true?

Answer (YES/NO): NO